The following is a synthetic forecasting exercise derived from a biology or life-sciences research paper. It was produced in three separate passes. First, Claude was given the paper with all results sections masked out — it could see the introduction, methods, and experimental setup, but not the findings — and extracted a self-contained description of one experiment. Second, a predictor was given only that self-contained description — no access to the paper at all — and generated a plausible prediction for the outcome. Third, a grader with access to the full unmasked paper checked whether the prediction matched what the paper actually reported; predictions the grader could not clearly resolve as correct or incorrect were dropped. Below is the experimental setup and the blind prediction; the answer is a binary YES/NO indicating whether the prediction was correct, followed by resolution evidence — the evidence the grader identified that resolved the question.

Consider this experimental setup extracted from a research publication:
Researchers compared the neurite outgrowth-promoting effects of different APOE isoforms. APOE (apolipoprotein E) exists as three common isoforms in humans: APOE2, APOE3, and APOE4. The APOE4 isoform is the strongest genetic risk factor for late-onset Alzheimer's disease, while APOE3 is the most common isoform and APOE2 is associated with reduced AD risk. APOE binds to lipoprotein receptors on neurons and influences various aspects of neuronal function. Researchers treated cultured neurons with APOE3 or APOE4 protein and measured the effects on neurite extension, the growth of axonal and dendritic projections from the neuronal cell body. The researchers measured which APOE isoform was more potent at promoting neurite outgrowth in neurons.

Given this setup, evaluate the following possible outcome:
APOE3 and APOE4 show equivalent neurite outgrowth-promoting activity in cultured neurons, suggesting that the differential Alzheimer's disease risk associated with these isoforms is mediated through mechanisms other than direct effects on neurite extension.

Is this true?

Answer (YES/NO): NO